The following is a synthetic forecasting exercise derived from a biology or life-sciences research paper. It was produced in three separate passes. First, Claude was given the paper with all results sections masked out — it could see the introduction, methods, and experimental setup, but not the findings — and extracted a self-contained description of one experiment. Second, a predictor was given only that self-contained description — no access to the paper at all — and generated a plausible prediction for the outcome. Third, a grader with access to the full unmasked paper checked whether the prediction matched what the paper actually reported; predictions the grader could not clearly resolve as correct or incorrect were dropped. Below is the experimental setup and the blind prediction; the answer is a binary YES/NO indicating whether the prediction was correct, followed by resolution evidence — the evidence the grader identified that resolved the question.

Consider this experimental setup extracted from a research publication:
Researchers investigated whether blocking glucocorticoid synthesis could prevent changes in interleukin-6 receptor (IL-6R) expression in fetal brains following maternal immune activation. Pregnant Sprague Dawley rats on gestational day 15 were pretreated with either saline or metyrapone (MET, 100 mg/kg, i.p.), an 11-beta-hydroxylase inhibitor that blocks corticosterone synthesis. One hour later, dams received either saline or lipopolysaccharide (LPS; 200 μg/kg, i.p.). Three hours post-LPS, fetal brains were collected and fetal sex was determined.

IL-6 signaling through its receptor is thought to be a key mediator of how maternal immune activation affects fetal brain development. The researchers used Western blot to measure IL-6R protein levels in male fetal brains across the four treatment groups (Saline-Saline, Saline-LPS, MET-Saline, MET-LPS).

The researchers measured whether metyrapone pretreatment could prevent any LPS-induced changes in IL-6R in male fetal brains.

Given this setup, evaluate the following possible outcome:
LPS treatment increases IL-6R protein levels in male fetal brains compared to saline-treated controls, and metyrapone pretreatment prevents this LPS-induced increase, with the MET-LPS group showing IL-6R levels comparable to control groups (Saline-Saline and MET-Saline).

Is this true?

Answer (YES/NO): NO